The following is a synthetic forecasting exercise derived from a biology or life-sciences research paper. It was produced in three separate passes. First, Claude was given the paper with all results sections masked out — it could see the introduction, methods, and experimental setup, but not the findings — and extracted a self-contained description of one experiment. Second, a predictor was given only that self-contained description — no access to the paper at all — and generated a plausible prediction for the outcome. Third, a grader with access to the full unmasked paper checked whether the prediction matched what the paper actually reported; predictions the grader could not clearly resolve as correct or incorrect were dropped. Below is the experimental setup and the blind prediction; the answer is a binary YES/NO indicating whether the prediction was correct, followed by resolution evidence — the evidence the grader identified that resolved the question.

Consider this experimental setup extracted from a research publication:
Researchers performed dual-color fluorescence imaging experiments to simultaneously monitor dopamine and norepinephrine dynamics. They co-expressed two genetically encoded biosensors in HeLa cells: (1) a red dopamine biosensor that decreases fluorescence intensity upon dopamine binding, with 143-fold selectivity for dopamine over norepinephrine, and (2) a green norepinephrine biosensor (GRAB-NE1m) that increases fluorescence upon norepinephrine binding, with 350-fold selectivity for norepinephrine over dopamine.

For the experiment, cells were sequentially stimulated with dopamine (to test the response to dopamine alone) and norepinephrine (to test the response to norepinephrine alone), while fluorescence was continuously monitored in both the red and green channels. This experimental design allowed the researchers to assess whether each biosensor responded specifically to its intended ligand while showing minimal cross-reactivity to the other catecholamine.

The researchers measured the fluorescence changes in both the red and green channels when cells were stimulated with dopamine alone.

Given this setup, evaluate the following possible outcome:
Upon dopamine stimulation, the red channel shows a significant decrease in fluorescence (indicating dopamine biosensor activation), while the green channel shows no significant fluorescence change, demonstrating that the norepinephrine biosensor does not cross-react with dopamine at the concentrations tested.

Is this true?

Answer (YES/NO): YES